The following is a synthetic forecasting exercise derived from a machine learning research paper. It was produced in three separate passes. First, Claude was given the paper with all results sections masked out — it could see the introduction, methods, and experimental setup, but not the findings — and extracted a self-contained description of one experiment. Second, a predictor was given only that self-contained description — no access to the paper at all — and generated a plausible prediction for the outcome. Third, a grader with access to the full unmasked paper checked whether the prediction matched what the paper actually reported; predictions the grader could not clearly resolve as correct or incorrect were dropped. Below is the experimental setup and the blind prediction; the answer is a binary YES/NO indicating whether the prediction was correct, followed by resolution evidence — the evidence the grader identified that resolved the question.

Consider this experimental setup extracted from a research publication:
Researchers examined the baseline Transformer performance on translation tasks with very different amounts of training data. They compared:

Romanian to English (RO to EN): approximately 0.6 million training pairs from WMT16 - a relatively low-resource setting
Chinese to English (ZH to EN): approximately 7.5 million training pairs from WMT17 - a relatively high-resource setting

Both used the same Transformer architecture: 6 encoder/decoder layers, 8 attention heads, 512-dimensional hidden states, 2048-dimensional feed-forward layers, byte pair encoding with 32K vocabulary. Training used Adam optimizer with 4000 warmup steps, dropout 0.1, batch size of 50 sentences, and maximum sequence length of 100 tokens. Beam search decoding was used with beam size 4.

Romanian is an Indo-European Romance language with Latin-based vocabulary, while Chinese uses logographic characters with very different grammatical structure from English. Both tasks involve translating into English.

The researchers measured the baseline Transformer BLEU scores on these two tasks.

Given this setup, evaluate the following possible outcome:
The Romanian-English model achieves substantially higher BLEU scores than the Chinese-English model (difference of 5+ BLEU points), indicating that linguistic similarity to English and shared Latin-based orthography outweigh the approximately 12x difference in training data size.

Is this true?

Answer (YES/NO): YES